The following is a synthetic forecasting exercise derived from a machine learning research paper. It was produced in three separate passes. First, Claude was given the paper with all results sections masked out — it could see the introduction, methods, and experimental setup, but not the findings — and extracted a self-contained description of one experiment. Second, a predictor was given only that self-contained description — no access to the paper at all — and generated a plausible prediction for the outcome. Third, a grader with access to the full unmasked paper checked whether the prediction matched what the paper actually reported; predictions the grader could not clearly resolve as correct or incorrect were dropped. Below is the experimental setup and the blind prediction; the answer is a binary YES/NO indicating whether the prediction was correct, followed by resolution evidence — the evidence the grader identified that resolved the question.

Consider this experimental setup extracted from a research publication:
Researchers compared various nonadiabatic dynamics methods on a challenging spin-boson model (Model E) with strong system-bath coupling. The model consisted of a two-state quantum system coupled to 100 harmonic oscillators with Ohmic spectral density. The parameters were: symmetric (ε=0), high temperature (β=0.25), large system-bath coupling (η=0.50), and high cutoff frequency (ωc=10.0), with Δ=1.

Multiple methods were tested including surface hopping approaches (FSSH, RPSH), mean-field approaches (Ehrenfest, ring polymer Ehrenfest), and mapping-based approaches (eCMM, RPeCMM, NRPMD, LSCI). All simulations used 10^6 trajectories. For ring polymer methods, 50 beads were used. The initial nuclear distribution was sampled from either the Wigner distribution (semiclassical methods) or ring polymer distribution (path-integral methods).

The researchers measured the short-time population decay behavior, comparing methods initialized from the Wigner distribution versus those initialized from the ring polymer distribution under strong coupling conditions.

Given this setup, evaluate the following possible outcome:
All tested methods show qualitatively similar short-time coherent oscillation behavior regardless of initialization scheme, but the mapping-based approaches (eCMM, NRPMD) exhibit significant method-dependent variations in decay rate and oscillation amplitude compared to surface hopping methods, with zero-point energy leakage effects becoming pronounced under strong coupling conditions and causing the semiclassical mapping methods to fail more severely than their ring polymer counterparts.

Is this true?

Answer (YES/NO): NO